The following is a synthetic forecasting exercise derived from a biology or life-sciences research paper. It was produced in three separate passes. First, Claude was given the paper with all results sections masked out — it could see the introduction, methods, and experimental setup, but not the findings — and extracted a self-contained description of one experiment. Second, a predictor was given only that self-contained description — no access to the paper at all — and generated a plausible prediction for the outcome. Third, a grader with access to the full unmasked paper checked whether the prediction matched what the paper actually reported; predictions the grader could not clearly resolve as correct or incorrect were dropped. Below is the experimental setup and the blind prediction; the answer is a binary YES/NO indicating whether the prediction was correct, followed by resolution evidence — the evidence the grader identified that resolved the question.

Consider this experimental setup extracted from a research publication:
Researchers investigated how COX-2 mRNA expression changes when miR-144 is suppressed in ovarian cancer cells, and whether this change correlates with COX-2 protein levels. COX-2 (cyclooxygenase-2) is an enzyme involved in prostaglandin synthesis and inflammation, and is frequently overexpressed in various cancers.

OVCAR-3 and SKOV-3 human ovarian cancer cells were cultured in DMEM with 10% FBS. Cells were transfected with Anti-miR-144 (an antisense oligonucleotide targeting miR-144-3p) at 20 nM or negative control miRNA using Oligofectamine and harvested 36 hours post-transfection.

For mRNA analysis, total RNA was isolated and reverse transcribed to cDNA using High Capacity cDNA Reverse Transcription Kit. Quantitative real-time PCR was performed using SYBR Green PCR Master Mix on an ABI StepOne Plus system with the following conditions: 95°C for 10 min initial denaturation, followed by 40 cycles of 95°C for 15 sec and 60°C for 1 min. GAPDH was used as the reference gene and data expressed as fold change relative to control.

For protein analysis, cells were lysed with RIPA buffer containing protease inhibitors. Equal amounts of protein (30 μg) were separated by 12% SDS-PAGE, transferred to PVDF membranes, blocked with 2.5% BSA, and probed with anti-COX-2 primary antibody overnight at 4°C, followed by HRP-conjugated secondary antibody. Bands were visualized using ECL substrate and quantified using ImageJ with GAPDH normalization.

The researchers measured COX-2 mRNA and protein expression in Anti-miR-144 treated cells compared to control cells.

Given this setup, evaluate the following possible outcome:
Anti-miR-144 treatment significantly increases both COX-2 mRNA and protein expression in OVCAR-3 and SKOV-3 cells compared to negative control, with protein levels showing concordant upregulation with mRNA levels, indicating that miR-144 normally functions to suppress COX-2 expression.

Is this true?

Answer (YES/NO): YES